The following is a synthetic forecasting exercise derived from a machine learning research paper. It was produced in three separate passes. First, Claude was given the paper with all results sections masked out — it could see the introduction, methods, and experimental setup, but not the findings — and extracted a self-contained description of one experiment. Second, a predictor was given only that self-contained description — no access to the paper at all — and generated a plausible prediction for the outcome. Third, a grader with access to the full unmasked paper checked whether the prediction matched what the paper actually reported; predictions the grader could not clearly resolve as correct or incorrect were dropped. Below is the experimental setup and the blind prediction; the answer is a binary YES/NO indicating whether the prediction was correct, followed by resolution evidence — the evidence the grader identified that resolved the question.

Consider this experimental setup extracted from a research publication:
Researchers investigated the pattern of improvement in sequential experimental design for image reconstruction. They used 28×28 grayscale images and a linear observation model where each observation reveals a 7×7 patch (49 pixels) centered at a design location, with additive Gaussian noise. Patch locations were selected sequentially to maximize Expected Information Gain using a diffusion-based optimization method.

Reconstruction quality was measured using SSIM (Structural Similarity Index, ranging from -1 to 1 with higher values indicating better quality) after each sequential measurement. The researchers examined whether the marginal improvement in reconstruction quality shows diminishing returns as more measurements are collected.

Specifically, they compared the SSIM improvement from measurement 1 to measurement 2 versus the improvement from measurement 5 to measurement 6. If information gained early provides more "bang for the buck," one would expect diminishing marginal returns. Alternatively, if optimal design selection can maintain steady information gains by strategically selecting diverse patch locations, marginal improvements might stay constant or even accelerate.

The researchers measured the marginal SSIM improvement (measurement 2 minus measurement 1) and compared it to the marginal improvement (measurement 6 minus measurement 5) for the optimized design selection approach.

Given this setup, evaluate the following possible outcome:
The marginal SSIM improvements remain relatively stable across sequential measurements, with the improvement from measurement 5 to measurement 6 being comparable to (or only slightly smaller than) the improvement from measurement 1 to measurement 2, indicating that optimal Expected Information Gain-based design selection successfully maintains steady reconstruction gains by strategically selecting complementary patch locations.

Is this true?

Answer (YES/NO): NO